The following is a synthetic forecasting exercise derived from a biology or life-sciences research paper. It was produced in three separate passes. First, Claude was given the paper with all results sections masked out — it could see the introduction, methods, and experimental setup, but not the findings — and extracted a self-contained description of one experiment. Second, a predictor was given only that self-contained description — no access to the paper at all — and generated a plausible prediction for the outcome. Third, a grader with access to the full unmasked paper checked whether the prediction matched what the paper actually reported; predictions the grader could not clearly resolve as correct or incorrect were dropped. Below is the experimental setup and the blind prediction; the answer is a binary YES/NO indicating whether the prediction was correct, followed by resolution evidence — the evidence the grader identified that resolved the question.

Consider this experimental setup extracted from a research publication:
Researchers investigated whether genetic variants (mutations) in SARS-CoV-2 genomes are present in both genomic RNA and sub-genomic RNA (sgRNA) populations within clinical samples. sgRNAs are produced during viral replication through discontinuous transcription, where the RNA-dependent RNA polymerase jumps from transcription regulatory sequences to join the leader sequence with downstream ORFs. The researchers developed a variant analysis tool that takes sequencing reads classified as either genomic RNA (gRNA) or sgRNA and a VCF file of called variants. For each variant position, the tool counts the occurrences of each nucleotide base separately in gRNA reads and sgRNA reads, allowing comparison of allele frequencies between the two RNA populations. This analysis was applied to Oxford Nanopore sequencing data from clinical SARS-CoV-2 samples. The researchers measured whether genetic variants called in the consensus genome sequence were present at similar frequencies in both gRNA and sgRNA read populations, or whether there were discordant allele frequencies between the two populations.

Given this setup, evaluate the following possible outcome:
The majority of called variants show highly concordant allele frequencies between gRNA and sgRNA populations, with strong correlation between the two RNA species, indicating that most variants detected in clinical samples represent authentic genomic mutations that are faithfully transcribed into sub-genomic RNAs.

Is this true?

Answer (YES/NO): YES